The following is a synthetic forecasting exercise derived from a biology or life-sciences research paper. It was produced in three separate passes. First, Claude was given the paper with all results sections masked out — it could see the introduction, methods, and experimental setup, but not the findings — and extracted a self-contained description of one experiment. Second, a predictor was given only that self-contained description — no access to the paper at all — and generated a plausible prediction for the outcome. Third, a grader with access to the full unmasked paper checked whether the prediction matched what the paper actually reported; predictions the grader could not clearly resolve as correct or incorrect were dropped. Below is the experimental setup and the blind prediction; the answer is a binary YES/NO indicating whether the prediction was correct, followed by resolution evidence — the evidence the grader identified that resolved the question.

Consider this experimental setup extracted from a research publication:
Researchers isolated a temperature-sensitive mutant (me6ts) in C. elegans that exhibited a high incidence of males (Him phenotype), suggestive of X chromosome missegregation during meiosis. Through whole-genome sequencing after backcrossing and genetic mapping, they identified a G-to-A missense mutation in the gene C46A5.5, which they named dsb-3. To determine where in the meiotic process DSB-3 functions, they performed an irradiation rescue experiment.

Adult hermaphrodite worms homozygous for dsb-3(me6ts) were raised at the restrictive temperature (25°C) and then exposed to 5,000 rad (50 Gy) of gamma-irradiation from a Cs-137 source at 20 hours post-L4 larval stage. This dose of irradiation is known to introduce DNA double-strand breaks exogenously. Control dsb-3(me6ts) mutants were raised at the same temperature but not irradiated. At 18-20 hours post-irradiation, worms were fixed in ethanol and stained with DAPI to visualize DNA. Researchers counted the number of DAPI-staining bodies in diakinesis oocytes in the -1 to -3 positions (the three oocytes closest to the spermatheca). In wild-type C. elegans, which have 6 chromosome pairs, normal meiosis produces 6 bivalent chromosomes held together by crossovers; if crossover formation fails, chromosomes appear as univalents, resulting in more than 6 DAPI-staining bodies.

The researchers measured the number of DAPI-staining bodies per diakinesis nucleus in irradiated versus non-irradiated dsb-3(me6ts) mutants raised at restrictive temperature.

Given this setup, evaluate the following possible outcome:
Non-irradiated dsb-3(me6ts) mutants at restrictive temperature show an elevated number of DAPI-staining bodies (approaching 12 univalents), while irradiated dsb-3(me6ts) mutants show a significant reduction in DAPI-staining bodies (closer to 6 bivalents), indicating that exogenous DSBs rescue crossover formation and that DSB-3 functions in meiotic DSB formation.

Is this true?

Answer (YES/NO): NO